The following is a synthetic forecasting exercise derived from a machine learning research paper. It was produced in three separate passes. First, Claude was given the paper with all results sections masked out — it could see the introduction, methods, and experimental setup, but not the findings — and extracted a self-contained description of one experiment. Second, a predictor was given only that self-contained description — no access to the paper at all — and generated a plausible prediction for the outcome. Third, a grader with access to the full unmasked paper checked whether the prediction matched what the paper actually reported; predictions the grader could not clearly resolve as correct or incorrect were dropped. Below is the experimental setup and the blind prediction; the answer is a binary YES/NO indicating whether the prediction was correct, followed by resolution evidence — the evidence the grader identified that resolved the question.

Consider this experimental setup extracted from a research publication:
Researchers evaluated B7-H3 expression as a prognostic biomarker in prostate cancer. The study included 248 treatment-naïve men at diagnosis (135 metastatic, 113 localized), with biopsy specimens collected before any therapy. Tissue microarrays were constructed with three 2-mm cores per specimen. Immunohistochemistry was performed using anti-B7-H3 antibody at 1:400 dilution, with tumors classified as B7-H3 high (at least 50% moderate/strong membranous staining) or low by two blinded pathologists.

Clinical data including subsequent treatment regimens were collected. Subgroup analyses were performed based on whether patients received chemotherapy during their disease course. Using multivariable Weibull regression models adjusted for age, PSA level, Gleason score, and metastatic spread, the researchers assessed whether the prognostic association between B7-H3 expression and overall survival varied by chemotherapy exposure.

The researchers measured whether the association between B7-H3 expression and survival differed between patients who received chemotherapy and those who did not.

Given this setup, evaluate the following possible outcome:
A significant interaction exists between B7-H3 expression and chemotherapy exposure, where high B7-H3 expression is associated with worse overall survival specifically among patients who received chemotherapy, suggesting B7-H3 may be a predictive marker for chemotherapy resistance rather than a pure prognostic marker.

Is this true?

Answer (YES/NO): NO